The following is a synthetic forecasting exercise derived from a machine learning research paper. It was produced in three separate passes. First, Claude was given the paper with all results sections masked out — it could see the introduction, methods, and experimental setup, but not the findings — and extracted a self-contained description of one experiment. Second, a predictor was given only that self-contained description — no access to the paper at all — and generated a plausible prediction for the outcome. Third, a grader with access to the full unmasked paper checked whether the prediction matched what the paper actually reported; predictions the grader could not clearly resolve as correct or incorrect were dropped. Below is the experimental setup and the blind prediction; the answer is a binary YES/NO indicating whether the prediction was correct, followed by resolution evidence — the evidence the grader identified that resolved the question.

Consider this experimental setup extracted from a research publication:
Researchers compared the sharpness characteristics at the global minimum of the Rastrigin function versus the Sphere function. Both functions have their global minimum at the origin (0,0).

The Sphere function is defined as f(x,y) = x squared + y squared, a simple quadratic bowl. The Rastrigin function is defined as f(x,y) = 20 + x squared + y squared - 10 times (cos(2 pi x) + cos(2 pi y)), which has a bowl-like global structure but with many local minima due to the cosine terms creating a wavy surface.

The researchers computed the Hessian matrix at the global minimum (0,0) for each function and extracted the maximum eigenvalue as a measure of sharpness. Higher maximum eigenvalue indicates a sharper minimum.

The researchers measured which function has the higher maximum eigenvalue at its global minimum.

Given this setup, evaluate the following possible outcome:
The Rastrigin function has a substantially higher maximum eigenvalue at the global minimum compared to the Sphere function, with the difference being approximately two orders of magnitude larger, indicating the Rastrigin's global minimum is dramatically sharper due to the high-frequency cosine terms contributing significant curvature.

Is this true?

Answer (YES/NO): YES